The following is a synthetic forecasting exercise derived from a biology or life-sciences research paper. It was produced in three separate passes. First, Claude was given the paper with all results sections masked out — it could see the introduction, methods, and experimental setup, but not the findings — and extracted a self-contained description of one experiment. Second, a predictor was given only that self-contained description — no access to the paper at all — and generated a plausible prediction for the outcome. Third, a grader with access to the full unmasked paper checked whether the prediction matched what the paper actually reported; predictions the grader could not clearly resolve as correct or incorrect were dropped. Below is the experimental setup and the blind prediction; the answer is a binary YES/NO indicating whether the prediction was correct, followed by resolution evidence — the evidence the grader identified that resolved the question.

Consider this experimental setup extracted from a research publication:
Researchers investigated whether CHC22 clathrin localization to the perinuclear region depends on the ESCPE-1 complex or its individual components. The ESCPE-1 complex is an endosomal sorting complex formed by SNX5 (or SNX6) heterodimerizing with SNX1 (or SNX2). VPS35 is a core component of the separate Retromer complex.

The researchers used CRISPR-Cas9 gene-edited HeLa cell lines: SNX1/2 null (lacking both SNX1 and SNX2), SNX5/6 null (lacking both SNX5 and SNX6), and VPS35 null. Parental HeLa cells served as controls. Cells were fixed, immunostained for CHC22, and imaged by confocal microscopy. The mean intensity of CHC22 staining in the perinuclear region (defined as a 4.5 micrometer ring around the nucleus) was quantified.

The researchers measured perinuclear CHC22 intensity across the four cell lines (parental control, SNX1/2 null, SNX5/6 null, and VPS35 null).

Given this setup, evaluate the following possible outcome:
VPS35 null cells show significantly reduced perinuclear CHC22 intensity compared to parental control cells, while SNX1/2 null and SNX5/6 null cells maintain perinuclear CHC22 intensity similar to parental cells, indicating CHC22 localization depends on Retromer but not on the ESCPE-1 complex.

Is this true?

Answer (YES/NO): NO